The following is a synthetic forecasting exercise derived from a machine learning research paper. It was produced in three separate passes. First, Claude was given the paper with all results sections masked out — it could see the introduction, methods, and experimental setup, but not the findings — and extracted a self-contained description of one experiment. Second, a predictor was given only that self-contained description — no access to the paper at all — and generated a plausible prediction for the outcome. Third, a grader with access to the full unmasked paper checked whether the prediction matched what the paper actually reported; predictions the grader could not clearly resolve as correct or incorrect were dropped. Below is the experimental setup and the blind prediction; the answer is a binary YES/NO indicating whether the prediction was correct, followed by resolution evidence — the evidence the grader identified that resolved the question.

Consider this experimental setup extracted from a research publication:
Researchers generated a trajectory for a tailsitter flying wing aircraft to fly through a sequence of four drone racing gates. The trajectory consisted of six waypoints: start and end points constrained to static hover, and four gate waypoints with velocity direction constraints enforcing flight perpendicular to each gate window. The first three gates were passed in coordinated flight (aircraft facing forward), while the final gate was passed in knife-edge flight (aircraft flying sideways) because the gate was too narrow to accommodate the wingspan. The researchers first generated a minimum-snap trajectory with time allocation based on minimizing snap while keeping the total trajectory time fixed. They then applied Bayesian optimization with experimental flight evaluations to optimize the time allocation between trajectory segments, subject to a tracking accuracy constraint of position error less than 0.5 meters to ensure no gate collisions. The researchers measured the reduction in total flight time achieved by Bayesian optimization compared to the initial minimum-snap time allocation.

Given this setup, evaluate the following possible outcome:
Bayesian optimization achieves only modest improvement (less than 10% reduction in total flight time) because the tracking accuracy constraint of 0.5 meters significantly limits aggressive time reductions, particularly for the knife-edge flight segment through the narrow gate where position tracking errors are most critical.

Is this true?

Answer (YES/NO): NO